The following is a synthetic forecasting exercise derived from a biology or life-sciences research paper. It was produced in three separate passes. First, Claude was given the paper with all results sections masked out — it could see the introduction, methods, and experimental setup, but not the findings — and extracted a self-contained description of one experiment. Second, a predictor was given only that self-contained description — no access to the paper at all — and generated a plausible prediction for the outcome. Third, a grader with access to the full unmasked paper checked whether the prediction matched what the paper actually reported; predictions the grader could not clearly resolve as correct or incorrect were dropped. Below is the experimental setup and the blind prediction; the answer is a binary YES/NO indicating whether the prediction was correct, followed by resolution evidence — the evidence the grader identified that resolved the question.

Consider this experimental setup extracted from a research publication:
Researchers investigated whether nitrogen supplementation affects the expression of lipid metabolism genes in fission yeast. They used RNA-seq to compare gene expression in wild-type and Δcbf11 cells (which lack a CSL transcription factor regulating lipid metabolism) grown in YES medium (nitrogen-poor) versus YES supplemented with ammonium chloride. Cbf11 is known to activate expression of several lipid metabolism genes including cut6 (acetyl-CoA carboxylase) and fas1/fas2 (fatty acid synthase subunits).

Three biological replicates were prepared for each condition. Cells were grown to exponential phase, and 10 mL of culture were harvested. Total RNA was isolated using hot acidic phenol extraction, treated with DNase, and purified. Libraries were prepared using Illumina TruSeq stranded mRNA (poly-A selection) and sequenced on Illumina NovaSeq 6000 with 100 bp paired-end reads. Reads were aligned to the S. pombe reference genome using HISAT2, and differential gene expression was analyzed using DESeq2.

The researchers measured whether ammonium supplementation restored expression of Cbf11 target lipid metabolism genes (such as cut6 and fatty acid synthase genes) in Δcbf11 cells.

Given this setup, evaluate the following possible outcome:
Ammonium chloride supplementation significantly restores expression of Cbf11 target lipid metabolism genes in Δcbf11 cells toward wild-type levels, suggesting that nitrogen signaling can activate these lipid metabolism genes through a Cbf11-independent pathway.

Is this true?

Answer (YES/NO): NO